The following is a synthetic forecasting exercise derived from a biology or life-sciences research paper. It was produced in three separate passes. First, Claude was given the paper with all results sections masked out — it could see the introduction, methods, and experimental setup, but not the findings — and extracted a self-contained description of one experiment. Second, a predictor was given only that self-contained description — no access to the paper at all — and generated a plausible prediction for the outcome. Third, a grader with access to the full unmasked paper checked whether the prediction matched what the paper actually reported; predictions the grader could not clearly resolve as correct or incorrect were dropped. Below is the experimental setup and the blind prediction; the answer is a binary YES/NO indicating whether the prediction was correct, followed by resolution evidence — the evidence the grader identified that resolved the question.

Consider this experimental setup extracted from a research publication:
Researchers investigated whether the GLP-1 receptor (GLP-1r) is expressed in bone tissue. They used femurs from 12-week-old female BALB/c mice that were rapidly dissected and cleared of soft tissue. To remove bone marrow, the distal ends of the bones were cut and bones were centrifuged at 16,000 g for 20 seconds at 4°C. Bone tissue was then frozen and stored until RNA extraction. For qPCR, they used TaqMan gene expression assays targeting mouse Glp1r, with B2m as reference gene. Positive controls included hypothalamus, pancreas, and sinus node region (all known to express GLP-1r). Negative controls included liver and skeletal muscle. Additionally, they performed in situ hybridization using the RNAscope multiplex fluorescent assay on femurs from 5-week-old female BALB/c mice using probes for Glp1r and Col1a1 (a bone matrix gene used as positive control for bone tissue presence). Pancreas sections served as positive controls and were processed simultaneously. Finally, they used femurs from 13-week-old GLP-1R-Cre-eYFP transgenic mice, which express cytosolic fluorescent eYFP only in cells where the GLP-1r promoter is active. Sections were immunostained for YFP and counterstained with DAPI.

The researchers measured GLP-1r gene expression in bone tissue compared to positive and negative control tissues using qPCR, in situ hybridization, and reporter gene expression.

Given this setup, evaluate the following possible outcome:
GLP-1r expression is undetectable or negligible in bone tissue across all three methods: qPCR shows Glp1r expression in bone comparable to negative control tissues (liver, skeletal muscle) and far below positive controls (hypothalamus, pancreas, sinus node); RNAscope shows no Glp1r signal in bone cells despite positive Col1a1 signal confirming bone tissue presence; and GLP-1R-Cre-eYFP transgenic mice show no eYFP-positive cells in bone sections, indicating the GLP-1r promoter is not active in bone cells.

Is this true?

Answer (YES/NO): NO